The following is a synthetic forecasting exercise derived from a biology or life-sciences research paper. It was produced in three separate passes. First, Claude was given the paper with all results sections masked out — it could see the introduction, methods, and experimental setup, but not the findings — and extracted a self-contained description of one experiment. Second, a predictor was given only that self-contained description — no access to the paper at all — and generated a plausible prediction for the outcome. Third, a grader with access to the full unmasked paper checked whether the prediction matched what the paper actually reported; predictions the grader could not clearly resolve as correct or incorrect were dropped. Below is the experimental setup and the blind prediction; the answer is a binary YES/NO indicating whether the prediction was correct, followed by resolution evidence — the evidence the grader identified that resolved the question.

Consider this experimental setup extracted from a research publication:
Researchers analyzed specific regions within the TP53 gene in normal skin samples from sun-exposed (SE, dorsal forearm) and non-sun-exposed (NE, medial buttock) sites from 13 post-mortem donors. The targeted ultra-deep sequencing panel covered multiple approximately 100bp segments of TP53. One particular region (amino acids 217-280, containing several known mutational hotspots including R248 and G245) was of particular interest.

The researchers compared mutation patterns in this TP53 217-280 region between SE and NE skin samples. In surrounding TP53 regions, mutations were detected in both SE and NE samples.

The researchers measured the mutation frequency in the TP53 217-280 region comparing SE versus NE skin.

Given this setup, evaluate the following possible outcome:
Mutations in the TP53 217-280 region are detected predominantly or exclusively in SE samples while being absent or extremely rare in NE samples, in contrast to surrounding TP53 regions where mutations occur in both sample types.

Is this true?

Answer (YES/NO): YES